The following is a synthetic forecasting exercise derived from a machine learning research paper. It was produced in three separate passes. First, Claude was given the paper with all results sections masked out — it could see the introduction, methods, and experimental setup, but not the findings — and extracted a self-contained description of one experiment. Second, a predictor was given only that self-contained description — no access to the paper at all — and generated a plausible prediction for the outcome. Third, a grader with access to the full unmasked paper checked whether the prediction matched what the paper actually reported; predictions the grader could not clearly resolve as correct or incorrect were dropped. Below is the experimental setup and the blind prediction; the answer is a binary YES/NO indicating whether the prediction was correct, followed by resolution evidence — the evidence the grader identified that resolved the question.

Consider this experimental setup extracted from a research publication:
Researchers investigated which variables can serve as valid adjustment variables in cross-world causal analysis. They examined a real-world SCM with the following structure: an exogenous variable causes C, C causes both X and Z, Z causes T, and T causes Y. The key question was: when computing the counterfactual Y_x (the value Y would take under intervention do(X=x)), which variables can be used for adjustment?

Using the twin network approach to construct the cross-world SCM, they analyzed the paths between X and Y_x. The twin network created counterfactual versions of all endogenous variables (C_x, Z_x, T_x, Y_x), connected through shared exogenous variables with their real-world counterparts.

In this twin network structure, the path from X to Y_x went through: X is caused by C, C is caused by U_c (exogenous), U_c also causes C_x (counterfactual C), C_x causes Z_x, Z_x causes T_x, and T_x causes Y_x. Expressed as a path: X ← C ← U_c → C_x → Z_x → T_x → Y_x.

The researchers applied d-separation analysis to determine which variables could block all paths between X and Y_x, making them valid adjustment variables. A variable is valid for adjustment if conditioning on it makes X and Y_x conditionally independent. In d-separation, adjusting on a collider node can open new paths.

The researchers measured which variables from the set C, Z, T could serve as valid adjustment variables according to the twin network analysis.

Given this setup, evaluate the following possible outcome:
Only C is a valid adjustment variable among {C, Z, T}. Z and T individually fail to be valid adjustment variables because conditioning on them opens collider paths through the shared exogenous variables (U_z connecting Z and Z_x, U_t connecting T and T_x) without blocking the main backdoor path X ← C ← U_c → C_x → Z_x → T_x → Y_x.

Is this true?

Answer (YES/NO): YES